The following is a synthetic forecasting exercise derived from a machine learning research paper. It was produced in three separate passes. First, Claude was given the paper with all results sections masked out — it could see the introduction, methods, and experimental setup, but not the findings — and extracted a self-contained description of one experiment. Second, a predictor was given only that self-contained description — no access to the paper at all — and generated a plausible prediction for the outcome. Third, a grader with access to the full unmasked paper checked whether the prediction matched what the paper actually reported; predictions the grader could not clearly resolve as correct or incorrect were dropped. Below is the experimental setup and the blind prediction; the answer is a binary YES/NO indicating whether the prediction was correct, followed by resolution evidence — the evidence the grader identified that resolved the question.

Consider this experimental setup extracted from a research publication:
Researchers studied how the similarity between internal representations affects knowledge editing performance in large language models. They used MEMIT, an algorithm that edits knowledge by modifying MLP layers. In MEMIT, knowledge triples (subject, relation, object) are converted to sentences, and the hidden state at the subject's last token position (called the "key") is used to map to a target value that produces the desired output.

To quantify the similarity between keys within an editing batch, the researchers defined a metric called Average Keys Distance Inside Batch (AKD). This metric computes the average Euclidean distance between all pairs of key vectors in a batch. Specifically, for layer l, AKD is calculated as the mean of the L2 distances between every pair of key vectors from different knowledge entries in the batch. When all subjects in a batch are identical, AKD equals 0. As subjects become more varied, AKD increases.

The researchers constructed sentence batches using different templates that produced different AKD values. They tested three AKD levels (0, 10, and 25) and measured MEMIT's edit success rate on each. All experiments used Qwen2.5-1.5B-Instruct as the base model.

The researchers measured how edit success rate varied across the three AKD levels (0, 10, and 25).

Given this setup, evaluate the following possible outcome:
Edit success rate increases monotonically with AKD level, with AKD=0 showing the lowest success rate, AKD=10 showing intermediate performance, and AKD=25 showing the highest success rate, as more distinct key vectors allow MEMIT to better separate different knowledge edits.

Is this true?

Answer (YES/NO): YES